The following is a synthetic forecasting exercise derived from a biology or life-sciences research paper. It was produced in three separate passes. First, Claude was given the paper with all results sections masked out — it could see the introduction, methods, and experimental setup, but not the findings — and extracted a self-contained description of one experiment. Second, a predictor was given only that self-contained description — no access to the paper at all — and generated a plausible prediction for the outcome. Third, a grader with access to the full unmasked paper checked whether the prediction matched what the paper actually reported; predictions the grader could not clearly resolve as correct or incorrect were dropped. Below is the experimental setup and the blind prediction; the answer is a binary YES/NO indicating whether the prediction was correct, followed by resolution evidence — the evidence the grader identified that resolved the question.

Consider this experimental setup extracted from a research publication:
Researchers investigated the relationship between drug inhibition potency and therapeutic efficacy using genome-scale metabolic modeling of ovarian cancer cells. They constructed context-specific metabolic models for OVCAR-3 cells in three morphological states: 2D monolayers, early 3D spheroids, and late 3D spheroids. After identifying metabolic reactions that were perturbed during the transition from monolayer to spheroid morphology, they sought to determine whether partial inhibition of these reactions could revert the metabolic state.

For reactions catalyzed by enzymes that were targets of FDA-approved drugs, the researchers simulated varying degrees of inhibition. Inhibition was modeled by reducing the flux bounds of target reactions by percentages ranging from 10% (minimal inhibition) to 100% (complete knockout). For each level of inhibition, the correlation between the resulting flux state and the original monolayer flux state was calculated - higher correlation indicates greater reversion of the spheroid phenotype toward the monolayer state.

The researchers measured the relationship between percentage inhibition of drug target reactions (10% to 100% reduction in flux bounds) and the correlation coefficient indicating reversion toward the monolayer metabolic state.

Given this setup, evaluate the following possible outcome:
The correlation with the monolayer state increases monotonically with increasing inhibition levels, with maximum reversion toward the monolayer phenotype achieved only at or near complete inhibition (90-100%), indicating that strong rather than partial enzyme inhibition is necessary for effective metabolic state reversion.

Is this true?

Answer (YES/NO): NO